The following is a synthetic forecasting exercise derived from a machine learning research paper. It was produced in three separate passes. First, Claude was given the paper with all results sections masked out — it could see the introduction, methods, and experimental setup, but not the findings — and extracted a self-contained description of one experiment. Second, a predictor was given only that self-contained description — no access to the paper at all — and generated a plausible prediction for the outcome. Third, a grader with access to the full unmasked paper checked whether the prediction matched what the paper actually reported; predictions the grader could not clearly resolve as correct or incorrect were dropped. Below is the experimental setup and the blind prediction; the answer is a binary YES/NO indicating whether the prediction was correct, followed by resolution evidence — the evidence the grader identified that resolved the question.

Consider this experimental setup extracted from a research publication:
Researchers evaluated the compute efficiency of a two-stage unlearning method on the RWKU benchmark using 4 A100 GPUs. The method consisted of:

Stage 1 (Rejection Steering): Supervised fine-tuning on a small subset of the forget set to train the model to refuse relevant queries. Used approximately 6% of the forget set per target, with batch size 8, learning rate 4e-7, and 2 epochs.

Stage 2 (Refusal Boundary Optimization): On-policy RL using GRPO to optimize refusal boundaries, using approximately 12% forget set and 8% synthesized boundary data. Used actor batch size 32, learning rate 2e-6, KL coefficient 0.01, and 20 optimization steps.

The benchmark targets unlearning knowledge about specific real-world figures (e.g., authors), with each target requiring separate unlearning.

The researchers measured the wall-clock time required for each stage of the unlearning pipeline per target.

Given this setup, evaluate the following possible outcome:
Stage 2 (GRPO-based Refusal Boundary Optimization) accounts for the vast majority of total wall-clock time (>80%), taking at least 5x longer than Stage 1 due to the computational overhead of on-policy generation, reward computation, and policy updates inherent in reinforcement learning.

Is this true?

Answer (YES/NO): YES